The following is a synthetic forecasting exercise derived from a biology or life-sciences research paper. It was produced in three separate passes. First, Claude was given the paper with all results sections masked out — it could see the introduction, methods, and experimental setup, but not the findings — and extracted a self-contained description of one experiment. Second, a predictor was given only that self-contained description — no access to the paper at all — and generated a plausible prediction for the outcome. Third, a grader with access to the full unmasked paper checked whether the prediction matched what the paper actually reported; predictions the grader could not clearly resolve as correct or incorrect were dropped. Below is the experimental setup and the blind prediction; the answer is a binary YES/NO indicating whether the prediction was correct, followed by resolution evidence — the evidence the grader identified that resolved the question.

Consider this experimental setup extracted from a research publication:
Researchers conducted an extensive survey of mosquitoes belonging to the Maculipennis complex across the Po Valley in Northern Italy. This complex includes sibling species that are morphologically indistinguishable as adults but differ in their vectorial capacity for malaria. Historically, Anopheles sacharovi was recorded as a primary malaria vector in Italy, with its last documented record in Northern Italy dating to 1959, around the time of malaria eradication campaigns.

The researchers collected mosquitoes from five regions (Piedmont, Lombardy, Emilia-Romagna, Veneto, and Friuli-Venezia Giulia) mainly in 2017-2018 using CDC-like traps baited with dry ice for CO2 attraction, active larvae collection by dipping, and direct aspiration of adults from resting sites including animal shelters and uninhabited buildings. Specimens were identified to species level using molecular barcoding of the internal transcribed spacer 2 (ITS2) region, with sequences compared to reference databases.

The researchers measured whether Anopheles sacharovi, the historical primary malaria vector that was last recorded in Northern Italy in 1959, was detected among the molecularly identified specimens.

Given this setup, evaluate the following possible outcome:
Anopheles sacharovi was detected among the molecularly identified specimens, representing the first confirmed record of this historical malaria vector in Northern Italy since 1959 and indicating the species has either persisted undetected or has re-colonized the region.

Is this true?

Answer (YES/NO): NO